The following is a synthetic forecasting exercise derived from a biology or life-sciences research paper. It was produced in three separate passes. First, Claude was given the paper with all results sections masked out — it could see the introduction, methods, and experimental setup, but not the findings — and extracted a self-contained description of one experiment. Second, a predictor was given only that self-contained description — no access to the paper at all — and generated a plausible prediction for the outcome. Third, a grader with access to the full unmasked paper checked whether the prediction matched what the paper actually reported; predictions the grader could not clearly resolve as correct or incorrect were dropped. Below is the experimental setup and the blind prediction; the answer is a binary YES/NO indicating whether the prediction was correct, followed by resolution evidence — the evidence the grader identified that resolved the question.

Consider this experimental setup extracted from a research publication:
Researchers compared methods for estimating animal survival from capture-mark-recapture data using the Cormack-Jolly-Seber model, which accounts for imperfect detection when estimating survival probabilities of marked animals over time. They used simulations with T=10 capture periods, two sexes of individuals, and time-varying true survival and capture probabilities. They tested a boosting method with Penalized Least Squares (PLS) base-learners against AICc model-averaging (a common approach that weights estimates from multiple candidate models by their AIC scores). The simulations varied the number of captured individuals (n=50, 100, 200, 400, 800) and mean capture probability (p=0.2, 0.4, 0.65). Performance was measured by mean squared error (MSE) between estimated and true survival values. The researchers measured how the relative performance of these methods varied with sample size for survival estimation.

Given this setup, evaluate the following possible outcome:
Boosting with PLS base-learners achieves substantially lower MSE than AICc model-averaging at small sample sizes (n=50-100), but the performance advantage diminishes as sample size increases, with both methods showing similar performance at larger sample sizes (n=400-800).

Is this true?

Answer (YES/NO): NO